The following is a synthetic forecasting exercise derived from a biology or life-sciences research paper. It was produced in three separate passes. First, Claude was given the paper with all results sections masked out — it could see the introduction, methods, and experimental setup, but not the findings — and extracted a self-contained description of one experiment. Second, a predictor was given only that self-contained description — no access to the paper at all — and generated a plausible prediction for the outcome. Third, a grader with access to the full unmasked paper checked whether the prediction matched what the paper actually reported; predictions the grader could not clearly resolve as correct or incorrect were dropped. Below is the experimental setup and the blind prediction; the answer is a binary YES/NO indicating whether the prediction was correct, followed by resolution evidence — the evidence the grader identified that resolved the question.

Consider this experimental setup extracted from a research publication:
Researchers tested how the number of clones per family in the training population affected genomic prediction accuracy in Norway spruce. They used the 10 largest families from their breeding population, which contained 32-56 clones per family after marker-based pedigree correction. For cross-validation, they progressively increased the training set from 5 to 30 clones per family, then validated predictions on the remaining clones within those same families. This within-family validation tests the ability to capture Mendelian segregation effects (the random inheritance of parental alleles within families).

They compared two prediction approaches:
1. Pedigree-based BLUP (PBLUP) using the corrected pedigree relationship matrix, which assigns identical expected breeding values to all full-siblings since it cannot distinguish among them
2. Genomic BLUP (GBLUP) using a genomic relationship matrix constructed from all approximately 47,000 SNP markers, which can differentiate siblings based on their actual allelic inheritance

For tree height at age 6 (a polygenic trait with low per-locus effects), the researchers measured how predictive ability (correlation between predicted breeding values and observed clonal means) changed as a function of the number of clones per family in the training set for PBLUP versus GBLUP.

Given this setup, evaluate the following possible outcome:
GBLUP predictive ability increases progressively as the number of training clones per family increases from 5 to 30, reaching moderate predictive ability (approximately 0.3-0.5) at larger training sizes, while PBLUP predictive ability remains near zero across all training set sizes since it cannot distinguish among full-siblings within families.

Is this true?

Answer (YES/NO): NO